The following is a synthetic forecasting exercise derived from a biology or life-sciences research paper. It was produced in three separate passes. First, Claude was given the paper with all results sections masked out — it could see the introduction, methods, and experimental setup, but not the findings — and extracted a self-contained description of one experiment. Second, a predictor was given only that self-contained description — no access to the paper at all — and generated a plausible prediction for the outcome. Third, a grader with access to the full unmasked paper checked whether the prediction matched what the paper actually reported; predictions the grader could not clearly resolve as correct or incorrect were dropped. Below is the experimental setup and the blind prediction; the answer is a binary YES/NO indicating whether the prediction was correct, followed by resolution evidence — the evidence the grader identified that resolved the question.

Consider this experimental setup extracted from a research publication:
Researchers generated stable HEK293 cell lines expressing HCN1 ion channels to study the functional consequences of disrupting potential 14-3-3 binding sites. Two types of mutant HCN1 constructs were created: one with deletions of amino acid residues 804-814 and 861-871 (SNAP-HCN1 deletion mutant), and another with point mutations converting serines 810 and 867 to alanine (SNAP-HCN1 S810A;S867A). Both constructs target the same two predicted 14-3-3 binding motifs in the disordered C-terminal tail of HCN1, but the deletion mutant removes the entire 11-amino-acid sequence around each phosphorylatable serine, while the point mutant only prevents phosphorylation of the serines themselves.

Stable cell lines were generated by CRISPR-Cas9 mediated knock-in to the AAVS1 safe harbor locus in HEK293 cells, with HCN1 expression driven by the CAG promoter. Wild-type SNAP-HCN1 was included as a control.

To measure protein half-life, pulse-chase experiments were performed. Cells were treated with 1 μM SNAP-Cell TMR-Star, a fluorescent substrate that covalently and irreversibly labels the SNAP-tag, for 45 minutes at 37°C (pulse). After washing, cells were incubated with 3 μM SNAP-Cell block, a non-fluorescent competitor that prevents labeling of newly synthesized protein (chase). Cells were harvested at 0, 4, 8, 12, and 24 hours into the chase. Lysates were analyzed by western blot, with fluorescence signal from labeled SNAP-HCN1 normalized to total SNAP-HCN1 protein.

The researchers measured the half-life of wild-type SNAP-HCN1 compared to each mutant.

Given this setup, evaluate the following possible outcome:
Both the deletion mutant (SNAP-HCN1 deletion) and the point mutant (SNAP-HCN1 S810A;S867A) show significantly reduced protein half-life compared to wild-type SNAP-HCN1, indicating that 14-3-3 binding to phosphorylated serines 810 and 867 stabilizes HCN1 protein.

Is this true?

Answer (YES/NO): NO